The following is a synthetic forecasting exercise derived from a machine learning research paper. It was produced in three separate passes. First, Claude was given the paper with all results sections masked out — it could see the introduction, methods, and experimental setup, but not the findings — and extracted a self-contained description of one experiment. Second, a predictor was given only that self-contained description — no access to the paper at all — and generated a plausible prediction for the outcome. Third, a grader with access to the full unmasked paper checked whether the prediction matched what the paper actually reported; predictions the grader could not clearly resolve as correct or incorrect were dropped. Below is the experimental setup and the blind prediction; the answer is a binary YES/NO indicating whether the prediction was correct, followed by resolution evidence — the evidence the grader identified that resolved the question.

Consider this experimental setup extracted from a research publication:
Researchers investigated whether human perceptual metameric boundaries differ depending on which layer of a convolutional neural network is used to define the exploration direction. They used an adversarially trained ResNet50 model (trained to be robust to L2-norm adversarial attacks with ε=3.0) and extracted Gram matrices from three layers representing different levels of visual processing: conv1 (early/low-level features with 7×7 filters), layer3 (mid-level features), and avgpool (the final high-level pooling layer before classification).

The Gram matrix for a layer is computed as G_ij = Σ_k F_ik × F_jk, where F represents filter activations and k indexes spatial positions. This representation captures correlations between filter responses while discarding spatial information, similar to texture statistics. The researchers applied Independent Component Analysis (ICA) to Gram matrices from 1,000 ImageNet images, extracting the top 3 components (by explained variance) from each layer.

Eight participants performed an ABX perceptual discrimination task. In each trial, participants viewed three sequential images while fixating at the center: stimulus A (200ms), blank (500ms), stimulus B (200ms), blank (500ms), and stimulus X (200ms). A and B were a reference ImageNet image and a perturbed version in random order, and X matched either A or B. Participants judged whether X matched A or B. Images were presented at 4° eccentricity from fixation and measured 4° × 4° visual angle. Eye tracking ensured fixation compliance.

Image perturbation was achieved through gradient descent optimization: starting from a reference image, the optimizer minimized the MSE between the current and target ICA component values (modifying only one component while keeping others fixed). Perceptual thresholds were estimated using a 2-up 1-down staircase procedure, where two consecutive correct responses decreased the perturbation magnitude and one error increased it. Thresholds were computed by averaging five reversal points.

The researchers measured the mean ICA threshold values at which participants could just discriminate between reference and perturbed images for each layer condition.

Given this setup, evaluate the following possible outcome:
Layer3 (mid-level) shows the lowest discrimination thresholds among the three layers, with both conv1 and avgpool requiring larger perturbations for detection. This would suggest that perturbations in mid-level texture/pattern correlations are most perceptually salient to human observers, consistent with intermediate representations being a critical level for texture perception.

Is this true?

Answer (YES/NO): NO